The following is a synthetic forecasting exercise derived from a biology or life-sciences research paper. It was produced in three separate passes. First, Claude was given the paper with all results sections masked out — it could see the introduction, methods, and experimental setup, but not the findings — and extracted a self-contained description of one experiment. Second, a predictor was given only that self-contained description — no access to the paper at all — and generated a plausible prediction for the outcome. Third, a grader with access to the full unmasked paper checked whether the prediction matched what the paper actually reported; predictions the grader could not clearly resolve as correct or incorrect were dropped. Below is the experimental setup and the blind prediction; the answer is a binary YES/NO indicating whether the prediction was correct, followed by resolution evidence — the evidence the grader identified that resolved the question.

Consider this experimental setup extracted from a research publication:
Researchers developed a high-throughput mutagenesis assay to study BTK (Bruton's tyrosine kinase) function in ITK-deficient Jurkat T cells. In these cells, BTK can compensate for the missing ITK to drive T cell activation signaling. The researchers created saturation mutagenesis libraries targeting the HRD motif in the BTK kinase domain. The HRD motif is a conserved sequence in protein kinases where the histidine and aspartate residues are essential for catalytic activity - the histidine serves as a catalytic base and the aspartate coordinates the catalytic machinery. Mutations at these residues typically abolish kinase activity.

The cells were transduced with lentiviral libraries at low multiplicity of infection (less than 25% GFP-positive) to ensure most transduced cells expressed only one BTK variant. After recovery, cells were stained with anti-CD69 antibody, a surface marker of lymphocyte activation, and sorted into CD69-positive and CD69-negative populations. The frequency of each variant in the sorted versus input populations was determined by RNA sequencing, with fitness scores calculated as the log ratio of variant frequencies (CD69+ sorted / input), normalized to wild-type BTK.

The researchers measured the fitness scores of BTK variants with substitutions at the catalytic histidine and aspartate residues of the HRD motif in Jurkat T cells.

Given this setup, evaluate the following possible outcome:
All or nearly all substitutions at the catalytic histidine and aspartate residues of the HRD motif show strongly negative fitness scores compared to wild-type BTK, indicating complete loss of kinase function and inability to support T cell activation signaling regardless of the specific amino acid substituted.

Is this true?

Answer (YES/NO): YES